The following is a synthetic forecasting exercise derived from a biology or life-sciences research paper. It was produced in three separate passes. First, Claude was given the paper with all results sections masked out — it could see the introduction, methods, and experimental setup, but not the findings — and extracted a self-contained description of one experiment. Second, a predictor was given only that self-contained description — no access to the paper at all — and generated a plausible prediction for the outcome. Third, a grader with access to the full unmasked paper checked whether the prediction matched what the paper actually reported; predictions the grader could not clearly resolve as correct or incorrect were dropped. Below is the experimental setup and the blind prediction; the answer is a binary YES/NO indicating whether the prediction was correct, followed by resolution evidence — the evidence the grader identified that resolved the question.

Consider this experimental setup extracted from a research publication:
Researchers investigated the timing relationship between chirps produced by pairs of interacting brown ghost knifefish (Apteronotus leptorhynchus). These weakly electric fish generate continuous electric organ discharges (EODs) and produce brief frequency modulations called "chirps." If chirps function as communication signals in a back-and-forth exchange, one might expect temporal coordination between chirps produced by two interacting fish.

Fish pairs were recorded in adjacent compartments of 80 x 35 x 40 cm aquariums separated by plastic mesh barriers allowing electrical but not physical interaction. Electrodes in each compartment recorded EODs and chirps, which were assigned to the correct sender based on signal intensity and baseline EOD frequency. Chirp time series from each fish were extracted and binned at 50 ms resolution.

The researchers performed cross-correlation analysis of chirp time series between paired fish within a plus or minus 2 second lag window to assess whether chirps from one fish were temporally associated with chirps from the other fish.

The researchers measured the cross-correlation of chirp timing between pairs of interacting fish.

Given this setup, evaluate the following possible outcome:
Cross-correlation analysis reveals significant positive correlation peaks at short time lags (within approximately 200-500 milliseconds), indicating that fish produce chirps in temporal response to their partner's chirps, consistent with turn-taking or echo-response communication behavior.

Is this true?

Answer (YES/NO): NO